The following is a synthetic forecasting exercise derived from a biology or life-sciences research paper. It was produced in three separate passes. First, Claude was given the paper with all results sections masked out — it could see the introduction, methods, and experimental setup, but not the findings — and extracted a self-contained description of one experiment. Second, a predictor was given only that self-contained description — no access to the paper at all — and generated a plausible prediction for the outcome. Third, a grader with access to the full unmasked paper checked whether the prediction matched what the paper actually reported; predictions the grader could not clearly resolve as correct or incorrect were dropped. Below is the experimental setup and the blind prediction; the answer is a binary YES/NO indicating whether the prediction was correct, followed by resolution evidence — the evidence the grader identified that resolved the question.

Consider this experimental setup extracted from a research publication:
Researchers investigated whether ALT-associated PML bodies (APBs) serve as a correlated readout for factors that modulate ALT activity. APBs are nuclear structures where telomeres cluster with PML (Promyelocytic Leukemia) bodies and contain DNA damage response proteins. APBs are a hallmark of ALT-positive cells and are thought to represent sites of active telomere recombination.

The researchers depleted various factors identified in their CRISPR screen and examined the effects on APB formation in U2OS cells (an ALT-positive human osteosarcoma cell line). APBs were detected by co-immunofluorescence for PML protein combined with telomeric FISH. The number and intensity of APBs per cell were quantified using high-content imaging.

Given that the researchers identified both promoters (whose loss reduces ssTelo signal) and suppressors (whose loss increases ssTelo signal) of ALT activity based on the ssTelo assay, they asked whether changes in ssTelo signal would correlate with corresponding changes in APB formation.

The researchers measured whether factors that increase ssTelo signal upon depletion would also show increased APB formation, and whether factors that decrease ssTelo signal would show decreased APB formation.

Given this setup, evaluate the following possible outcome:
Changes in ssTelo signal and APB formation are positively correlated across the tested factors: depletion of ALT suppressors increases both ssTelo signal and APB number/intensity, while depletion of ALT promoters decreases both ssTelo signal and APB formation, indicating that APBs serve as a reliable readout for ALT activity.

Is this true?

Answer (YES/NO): NO